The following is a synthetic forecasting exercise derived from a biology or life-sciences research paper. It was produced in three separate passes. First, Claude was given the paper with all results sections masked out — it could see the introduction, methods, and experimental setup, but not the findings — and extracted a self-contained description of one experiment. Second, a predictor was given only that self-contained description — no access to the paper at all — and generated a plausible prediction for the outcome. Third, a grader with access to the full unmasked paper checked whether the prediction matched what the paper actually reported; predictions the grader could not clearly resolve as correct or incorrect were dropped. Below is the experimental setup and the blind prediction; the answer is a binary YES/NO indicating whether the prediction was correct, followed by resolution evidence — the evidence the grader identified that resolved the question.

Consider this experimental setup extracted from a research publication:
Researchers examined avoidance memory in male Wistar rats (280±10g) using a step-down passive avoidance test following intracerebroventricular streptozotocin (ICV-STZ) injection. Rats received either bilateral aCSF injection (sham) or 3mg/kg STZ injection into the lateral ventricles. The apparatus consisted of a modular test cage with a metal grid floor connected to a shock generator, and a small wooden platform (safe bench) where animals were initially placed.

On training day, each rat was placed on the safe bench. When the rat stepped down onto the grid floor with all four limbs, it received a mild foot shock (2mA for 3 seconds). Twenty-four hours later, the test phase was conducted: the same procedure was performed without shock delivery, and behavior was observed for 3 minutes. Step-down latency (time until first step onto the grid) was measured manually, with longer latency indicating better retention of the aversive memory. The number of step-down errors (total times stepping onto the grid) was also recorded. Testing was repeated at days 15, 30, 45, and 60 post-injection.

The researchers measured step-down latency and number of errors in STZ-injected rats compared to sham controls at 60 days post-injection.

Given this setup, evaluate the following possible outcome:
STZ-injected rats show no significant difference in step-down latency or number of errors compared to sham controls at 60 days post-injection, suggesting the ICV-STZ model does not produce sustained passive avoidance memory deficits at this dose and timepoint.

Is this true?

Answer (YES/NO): NO